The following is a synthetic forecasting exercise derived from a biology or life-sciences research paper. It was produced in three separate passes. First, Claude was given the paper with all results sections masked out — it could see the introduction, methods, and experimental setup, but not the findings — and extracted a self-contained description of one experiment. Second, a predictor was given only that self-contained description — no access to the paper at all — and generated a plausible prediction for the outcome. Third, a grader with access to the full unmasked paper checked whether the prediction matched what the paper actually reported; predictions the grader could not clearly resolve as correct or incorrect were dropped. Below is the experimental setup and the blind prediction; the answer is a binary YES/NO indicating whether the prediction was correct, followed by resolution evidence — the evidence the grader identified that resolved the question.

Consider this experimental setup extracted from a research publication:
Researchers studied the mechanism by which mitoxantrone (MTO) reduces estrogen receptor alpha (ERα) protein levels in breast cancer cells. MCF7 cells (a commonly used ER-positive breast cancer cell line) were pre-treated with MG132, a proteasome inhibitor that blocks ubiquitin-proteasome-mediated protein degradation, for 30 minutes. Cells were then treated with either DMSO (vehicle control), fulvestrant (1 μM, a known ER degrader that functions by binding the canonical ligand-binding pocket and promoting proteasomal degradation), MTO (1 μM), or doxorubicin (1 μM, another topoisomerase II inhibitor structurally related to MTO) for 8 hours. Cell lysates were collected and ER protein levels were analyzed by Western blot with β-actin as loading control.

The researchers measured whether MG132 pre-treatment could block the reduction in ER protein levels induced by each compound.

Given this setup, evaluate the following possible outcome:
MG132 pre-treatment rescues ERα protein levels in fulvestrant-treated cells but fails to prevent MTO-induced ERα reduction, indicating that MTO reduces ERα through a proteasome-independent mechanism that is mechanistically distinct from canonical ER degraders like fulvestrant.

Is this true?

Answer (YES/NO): NO